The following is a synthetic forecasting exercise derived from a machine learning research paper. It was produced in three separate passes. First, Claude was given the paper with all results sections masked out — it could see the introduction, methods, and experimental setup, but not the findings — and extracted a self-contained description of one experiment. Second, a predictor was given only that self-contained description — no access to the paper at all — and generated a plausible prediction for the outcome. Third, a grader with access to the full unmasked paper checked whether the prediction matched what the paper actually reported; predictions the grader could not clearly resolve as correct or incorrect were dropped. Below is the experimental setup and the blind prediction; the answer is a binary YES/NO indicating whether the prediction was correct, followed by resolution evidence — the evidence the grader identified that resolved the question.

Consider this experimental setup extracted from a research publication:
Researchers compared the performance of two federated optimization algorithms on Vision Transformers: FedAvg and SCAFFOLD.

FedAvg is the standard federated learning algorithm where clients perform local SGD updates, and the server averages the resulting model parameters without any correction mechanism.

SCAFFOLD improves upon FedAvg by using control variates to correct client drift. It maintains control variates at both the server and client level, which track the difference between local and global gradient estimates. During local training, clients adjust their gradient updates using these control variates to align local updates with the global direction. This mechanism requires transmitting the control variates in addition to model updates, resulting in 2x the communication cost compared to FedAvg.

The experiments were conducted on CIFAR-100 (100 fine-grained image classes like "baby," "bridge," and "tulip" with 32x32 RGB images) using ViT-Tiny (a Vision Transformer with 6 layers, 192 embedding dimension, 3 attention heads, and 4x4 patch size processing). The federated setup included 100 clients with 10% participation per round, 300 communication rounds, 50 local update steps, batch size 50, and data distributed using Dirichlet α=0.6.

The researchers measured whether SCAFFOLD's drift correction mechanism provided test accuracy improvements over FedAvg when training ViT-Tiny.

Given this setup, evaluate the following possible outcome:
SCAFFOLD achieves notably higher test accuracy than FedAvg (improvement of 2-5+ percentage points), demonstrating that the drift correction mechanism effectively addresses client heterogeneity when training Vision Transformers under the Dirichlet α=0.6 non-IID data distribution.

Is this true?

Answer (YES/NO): NO